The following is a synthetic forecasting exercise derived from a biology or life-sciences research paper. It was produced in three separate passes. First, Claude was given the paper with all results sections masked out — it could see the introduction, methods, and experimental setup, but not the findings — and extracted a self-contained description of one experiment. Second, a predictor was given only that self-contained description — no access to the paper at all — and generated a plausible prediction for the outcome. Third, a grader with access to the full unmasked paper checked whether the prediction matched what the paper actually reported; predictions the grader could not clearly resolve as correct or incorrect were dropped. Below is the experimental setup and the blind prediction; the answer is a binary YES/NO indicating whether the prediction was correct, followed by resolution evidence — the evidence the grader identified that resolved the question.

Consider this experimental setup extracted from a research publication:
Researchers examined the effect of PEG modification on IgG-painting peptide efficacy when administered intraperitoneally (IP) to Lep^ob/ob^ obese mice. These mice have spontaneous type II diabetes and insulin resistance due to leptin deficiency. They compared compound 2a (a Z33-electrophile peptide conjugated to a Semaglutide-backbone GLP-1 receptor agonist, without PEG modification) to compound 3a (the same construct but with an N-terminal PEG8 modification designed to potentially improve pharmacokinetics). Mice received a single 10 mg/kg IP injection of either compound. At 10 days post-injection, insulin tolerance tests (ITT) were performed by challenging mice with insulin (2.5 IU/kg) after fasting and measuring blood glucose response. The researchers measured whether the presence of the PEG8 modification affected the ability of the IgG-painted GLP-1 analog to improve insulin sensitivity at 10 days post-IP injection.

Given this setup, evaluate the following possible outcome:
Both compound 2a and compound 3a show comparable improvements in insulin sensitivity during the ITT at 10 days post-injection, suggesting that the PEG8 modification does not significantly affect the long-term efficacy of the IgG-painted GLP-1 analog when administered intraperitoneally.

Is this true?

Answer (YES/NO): NO